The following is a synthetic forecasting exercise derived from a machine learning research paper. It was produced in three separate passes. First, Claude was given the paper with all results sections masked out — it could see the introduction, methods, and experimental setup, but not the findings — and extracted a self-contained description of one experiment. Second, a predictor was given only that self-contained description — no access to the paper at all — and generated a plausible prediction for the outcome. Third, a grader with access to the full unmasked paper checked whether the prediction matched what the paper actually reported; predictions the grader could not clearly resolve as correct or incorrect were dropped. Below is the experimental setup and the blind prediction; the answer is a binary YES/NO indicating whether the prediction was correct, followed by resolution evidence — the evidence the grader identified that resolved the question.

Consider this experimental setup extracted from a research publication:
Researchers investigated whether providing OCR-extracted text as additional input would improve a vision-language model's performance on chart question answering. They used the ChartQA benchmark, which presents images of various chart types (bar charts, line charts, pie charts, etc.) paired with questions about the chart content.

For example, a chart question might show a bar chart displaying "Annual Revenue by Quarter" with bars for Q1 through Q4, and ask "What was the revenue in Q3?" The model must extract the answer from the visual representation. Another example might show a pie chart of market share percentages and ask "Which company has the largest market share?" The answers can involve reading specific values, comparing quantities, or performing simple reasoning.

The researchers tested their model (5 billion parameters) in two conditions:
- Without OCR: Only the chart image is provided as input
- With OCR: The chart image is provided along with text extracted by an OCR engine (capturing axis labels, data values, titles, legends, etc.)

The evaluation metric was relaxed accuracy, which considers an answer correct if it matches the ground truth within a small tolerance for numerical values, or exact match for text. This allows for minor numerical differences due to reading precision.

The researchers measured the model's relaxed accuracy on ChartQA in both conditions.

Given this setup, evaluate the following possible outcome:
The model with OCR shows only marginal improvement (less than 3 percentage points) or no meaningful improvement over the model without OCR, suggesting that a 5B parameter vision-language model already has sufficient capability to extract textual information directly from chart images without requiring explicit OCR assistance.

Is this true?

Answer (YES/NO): YES